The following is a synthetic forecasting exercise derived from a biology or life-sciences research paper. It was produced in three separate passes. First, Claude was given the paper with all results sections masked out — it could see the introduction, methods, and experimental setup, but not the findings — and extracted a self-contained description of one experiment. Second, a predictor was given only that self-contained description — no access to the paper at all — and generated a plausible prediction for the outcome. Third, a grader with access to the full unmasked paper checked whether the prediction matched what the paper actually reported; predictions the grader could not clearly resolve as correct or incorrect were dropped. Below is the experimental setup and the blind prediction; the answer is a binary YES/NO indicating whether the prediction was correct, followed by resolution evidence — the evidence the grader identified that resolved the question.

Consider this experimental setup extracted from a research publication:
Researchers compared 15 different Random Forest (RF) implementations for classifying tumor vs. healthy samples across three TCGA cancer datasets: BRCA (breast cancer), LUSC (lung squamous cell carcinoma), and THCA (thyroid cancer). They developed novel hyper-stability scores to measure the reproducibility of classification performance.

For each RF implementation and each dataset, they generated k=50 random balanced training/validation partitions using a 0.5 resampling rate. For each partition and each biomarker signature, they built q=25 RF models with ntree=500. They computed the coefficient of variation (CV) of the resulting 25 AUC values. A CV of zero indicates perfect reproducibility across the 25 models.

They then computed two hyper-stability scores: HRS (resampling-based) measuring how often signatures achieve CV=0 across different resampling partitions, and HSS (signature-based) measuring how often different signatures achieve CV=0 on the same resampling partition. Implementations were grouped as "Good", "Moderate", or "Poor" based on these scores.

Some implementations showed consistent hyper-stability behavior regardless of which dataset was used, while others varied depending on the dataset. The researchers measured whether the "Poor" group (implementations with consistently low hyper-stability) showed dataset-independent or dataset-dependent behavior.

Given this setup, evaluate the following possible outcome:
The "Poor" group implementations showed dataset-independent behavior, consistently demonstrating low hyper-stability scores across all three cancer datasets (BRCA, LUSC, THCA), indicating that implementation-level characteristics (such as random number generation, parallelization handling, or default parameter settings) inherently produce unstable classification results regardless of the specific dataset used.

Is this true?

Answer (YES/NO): YES